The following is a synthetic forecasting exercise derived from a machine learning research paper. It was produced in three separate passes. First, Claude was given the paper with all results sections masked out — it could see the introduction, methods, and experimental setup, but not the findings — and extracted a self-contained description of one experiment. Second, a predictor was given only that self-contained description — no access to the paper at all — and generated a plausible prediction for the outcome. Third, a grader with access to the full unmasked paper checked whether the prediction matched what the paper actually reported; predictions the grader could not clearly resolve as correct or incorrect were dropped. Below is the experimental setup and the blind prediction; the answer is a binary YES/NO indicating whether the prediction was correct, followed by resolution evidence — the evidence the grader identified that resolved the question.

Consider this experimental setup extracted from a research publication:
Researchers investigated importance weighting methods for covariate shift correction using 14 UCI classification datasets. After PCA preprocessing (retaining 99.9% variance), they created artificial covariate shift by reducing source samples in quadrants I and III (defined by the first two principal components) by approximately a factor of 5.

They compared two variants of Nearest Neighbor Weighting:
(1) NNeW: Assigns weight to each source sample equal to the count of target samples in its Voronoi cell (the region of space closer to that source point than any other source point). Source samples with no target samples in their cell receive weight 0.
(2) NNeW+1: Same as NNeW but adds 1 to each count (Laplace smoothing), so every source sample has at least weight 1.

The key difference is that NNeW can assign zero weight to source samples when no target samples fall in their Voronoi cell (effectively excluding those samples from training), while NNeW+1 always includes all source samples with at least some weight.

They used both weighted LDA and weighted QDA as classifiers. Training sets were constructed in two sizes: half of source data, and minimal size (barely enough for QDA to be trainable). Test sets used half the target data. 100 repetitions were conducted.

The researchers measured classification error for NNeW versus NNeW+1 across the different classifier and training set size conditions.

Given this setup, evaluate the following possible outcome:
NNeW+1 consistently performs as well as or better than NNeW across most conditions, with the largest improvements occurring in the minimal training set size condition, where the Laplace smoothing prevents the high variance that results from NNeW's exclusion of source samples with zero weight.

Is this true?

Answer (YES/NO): NO